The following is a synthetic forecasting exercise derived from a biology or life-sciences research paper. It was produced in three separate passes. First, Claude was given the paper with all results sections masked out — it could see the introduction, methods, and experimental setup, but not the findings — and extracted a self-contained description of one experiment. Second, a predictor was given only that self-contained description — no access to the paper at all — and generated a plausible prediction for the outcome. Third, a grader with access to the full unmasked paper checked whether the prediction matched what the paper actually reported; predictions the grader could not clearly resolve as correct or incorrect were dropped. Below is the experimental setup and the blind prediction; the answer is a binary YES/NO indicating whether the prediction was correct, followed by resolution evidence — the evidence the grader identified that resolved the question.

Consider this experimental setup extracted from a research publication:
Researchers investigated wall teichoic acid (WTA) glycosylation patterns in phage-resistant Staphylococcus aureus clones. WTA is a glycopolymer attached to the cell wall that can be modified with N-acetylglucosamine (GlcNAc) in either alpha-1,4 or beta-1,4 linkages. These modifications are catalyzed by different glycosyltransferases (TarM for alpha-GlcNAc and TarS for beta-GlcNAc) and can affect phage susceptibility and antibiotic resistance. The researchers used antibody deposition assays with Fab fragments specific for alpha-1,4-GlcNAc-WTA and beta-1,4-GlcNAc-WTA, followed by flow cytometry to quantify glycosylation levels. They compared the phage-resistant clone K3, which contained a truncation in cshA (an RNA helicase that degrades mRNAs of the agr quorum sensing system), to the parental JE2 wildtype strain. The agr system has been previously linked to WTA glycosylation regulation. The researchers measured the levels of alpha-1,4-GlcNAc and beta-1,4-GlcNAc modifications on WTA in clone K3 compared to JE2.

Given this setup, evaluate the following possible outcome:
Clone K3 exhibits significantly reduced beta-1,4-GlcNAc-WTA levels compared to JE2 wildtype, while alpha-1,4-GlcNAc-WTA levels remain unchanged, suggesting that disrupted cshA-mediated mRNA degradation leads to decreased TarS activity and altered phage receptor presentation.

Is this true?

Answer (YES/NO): NO